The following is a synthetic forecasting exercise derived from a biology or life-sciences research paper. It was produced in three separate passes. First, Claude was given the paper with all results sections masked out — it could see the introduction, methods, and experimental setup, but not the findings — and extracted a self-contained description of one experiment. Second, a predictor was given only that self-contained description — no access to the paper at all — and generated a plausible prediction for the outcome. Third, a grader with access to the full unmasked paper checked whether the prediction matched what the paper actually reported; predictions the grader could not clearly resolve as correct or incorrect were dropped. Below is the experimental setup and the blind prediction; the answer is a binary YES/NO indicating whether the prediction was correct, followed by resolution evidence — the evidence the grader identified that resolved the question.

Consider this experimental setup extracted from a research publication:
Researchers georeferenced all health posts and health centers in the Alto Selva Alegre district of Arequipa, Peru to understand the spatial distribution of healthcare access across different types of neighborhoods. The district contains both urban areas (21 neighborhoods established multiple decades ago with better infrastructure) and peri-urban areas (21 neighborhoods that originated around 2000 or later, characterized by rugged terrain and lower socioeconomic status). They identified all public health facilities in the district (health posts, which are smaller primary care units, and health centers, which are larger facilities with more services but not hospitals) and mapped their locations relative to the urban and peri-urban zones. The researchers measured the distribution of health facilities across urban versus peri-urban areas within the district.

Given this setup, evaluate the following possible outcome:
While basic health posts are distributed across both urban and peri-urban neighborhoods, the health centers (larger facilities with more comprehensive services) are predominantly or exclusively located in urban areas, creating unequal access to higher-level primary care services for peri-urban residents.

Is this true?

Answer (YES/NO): NO